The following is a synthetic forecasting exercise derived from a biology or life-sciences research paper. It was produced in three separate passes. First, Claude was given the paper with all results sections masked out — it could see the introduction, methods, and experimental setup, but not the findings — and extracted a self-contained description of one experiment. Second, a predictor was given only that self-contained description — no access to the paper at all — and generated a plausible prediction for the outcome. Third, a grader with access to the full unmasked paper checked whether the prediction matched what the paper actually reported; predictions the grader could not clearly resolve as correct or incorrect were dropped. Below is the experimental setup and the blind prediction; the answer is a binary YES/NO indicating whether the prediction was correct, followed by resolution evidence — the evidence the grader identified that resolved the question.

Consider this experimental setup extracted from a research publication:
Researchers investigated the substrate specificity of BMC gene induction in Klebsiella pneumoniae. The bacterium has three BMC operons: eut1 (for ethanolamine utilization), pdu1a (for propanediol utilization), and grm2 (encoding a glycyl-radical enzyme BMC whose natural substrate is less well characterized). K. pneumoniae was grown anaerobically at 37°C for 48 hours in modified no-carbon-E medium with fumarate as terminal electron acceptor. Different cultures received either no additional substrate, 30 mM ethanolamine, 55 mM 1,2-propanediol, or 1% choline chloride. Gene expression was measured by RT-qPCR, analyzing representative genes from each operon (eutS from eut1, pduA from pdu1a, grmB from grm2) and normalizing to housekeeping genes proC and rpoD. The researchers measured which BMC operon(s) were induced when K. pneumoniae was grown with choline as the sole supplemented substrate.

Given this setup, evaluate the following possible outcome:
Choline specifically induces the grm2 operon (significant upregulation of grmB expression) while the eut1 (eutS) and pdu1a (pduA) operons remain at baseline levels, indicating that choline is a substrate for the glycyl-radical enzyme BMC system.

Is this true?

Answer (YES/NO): NO